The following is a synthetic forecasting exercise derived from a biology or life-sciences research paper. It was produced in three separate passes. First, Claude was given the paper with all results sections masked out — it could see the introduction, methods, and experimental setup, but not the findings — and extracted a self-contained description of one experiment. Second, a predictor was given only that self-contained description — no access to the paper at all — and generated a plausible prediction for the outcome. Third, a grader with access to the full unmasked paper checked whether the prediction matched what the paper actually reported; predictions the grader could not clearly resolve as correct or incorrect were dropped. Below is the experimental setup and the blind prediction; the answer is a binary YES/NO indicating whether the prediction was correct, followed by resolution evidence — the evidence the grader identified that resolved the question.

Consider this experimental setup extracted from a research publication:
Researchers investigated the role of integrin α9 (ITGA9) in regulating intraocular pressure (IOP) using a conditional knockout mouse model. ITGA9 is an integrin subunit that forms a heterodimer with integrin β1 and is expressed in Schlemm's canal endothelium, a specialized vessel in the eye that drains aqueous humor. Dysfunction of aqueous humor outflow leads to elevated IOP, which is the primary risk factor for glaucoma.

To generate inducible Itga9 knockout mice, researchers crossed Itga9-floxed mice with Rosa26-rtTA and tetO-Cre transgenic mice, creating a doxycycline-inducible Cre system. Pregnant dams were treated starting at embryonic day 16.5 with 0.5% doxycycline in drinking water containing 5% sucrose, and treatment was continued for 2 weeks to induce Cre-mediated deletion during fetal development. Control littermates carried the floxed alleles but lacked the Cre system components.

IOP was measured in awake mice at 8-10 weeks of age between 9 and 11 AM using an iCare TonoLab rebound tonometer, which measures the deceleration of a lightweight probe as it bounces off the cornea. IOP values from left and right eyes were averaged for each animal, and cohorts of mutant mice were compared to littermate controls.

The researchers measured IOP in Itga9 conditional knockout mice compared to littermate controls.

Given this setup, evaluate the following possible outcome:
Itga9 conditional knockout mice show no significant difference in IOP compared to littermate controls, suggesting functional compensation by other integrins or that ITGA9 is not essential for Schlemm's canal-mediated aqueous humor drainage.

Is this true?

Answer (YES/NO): NO